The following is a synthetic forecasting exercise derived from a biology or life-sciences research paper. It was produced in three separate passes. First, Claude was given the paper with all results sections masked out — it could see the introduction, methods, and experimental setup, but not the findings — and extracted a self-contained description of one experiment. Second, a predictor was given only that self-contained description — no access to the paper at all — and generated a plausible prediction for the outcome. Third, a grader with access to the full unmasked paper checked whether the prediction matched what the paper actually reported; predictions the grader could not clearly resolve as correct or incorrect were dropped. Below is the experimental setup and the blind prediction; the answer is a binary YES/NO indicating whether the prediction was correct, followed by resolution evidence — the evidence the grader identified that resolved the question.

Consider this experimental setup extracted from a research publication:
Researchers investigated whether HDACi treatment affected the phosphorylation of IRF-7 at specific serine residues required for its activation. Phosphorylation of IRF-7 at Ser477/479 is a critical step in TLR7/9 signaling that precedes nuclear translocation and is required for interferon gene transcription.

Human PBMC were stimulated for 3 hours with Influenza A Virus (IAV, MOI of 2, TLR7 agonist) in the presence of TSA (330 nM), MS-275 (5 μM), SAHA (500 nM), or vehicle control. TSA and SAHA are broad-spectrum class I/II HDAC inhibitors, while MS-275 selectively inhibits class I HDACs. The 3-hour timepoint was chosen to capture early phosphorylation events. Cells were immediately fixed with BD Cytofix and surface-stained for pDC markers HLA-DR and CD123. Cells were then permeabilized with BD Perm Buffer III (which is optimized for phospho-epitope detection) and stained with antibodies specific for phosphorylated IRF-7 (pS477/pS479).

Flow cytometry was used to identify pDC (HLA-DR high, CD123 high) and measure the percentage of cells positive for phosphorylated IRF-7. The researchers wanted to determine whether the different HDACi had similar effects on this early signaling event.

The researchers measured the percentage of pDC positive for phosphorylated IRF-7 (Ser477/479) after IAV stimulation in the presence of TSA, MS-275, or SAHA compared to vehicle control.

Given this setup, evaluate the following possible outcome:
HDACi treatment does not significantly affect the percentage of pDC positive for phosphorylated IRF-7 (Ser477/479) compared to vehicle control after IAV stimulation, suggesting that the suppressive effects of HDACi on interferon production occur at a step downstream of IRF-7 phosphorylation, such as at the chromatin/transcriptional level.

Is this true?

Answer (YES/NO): NO